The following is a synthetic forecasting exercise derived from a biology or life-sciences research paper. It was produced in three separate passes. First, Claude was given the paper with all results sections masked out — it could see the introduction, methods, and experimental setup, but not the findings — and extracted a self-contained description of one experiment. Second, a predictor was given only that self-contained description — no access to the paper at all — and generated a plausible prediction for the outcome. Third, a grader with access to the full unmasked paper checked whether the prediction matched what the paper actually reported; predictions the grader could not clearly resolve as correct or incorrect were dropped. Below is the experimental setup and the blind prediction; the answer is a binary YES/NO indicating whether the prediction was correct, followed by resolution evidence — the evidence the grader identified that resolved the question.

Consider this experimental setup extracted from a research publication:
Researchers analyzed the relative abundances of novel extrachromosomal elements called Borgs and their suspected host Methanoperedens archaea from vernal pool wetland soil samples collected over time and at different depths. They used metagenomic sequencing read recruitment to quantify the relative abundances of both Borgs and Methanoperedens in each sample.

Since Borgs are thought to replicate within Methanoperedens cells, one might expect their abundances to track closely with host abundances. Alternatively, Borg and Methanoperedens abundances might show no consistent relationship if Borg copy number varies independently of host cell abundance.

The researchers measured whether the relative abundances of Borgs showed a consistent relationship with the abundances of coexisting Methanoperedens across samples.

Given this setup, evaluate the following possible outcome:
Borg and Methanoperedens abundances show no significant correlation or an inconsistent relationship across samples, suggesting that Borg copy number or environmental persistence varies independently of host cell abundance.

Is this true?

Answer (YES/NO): YES